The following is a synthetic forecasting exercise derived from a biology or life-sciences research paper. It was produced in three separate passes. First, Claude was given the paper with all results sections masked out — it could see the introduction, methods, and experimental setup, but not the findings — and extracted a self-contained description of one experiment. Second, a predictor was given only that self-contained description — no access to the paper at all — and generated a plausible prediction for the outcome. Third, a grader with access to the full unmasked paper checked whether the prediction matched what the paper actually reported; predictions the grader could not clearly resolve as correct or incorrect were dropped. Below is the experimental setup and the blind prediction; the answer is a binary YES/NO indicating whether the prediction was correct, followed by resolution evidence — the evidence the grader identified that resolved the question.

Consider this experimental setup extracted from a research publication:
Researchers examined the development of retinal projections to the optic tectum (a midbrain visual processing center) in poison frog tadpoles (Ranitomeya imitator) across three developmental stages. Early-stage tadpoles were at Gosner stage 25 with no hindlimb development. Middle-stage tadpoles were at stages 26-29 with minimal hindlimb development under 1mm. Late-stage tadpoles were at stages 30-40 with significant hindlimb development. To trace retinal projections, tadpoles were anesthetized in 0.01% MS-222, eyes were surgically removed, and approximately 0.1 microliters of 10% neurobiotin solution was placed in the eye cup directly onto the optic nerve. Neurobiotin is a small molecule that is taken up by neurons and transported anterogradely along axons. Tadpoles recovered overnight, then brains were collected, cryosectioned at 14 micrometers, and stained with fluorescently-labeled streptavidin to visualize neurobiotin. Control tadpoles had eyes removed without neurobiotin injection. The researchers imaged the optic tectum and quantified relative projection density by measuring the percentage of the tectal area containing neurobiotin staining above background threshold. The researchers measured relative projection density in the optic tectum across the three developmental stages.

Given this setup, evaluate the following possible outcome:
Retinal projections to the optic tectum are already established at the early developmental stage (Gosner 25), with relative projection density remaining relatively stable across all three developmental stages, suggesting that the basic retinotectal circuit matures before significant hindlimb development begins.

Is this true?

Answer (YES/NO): NO